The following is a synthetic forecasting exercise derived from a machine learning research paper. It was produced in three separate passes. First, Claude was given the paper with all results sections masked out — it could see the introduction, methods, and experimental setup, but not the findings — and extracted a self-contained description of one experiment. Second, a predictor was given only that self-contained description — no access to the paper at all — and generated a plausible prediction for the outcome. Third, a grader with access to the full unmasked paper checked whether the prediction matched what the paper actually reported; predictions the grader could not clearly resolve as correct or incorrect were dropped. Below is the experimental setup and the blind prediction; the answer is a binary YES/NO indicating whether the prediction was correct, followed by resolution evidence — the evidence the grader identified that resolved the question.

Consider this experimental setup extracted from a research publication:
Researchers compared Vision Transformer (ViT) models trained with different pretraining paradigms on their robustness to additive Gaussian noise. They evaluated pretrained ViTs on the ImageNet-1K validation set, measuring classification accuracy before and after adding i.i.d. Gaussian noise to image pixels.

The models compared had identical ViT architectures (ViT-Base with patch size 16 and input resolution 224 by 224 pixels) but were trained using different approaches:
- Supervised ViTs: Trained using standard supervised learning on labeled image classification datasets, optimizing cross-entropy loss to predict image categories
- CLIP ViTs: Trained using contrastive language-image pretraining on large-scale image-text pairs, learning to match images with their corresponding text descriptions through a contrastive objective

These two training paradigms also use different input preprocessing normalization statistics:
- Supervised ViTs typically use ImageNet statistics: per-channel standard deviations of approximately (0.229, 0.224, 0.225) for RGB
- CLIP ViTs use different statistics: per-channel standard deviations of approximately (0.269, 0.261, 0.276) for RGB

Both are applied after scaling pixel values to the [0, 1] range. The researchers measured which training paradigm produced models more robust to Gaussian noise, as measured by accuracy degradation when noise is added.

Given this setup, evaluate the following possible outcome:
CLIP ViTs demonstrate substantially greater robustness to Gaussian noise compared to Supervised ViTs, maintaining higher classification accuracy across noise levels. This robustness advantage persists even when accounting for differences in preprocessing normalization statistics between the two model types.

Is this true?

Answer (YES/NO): NO